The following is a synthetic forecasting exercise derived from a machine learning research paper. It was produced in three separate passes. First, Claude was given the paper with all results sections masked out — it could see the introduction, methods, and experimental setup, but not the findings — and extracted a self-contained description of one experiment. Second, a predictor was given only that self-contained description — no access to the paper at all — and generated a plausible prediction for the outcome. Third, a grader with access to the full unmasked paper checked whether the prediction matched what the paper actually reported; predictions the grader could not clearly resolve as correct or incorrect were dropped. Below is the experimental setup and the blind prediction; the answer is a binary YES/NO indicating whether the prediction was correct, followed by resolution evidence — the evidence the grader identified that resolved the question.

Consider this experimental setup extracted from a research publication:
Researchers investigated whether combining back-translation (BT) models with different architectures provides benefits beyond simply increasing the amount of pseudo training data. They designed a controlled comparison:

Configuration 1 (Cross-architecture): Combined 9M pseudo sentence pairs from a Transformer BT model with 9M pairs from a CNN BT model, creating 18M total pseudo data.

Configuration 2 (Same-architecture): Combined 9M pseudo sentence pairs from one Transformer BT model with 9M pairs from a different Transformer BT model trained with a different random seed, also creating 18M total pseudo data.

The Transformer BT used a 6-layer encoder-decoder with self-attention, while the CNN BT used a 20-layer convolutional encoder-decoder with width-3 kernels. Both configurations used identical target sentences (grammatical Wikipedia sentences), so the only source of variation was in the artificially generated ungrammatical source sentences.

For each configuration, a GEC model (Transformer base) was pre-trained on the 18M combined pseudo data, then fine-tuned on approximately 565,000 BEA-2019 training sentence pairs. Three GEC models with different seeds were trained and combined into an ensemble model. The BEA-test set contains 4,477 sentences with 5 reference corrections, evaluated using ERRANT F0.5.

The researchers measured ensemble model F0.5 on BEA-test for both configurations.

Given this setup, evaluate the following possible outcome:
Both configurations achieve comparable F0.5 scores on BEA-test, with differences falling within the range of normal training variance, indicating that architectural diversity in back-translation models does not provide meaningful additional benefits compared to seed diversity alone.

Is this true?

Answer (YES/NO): NO